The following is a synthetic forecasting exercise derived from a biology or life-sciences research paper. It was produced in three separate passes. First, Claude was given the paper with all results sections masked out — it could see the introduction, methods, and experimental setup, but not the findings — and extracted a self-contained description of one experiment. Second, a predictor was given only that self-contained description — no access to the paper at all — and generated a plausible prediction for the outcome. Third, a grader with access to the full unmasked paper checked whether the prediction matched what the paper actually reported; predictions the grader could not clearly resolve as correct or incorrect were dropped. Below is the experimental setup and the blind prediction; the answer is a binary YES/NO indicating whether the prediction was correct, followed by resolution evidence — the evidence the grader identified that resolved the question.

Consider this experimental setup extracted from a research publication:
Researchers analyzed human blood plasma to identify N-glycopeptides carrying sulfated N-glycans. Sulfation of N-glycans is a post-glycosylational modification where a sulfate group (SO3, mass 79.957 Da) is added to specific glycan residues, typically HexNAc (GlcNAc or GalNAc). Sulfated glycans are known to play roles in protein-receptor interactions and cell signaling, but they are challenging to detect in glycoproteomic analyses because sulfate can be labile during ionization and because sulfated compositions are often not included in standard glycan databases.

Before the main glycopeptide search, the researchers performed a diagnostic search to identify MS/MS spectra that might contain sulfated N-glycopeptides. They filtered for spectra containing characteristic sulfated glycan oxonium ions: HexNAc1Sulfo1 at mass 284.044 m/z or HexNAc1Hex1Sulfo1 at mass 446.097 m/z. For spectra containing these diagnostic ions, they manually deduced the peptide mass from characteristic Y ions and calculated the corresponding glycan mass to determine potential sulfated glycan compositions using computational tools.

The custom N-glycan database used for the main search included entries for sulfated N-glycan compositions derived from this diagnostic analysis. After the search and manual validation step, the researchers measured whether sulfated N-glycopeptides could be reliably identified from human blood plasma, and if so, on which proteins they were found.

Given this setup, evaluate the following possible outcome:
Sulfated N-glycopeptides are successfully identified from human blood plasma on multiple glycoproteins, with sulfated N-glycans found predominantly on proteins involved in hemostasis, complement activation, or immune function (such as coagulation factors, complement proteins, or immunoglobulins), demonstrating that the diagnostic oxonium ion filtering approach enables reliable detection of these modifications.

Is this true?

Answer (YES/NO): YES